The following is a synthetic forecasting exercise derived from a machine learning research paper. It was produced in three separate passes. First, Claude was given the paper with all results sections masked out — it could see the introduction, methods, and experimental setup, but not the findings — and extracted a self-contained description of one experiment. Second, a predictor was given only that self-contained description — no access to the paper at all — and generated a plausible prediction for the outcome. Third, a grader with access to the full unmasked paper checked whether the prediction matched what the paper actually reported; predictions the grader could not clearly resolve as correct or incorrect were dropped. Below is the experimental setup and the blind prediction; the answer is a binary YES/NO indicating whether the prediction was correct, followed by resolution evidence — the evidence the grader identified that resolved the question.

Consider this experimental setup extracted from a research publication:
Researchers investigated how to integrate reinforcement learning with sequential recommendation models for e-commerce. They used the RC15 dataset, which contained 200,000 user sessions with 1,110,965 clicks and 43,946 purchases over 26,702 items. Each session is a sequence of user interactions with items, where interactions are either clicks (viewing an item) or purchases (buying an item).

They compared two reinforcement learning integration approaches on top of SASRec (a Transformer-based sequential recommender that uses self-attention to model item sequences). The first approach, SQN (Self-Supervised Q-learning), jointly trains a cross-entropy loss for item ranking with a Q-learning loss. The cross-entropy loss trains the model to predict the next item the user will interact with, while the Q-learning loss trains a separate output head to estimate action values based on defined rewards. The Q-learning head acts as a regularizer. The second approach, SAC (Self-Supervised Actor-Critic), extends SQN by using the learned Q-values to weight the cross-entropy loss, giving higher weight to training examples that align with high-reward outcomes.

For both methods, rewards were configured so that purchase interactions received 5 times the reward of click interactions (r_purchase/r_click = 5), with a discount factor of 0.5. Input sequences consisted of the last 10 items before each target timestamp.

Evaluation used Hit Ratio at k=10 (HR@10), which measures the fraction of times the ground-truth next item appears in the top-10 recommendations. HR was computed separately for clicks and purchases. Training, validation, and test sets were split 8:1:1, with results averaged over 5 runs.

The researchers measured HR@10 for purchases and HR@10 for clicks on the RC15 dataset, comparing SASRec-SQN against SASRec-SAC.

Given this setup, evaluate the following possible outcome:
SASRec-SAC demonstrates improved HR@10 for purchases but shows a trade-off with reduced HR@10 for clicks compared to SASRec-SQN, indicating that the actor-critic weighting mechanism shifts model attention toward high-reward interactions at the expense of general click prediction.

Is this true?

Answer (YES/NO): YES